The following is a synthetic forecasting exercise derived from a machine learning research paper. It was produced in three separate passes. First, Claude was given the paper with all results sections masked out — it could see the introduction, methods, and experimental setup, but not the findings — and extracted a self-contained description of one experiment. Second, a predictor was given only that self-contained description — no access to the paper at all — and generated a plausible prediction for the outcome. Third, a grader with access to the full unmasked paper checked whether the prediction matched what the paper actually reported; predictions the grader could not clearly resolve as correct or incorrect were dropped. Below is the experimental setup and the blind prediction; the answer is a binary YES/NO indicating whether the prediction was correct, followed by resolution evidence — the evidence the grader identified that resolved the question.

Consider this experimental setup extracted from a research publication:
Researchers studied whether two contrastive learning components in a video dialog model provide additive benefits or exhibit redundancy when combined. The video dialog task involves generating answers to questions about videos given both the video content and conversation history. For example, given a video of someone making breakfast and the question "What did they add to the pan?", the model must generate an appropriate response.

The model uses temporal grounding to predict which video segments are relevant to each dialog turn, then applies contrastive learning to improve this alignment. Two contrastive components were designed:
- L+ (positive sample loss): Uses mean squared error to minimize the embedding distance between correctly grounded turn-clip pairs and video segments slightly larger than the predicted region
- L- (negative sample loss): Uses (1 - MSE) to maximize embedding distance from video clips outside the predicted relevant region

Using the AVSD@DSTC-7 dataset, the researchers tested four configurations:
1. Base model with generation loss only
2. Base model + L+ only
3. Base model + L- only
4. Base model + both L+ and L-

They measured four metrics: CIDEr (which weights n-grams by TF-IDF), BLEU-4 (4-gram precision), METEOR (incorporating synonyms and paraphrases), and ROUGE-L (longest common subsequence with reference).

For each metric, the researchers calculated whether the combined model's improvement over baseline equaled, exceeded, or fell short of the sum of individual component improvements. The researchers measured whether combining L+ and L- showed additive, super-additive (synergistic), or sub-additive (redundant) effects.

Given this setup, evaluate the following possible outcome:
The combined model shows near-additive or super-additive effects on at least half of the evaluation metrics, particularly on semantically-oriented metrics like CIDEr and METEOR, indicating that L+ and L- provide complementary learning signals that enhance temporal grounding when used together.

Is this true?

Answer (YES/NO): NO